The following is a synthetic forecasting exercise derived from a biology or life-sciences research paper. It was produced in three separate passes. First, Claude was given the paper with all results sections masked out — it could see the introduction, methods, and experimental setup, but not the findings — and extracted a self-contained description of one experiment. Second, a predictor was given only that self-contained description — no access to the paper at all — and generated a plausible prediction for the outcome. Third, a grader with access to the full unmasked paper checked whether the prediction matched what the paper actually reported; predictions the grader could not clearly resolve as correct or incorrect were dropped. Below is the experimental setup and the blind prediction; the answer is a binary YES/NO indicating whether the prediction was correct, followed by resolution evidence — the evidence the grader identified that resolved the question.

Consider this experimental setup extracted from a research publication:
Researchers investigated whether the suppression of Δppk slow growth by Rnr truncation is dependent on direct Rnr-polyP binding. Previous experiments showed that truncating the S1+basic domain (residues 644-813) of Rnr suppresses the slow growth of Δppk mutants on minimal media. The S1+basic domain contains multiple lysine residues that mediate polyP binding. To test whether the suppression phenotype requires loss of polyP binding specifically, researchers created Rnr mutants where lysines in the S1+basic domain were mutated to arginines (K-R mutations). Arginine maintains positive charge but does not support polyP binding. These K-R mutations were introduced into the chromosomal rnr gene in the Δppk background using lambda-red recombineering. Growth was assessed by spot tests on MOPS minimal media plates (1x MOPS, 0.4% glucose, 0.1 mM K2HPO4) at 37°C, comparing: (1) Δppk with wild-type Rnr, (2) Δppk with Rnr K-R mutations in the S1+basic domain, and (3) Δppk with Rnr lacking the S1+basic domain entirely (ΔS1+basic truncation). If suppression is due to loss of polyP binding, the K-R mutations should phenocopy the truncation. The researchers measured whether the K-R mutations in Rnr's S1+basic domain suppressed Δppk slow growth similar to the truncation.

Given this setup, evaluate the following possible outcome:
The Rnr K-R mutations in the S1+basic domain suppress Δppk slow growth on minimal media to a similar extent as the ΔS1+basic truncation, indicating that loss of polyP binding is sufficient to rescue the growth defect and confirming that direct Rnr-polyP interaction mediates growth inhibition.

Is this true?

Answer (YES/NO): NO